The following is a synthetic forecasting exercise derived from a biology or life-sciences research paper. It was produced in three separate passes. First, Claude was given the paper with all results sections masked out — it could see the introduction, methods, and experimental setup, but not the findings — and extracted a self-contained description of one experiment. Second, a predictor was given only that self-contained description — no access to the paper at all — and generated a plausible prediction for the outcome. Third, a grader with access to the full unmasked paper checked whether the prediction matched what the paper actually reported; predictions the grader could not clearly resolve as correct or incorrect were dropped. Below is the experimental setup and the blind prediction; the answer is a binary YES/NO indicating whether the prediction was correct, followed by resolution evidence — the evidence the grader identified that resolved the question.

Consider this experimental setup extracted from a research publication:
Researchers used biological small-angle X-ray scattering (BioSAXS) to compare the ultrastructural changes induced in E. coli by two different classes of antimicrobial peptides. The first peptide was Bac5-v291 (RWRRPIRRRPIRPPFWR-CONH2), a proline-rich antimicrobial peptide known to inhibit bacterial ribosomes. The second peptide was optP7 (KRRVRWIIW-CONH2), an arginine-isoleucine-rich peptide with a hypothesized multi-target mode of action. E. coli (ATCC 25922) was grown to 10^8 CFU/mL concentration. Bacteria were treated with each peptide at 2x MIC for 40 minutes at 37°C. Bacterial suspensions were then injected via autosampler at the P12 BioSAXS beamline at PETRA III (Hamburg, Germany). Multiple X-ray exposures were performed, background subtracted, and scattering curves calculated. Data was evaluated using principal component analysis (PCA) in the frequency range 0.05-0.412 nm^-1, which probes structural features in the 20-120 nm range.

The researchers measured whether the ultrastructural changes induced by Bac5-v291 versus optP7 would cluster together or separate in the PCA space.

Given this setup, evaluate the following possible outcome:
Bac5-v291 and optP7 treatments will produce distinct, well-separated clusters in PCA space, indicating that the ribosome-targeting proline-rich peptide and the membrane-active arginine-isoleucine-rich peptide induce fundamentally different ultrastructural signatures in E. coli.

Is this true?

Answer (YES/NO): YES